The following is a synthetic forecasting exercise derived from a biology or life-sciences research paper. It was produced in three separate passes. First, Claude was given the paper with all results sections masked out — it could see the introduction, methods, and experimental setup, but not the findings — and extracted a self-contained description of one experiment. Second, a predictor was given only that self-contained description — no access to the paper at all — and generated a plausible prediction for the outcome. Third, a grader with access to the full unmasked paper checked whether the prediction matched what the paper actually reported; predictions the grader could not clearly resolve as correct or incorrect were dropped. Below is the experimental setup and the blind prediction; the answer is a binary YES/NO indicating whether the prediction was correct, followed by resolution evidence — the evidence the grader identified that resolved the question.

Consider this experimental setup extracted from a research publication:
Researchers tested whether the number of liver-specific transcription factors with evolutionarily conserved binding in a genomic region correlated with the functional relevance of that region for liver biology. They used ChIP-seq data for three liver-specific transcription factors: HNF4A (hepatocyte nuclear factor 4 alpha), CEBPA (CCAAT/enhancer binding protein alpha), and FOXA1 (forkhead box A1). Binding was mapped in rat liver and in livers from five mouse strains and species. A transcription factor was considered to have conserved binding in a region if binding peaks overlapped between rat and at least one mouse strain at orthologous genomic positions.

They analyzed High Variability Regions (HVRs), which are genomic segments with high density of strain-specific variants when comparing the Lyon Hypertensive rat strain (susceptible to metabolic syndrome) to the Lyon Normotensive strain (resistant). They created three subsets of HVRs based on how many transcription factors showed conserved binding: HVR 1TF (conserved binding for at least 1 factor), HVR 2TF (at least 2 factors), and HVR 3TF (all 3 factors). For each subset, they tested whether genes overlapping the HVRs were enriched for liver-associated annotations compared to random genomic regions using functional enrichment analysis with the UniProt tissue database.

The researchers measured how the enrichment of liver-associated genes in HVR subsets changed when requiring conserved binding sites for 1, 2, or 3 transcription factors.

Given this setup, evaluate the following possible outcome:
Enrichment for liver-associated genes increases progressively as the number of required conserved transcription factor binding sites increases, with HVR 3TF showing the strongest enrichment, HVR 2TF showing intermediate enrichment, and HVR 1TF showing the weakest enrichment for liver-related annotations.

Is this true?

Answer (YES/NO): NO